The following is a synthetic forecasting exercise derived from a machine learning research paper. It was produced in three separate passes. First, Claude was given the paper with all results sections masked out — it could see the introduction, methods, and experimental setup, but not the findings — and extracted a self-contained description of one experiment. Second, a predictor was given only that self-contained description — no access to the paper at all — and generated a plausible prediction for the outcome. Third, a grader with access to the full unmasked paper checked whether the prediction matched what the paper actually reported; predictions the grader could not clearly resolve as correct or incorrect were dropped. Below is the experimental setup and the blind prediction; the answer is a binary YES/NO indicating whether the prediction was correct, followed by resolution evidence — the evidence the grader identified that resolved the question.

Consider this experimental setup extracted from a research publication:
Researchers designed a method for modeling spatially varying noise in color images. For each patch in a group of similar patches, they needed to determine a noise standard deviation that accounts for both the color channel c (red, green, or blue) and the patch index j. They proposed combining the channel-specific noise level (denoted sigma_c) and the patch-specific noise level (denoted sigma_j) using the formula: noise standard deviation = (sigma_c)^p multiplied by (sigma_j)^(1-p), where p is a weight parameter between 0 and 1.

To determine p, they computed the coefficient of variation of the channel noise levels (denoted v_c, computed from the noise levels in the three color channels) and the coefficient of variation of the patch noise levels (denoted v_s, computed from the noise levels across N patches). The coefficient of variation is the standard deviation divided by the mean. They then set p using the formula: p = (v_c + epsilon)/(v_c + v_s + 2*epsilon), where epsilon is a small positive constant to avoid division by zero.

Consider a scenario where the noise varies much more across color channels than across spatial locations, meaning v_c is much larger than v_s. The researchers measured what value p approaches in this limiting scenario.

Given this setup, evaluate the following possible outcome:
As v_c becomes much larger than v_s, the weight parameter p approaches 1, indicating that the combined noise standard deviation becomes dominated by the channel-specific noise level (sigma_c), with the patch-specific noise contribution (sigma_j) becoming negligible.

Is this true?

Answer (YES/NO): YES